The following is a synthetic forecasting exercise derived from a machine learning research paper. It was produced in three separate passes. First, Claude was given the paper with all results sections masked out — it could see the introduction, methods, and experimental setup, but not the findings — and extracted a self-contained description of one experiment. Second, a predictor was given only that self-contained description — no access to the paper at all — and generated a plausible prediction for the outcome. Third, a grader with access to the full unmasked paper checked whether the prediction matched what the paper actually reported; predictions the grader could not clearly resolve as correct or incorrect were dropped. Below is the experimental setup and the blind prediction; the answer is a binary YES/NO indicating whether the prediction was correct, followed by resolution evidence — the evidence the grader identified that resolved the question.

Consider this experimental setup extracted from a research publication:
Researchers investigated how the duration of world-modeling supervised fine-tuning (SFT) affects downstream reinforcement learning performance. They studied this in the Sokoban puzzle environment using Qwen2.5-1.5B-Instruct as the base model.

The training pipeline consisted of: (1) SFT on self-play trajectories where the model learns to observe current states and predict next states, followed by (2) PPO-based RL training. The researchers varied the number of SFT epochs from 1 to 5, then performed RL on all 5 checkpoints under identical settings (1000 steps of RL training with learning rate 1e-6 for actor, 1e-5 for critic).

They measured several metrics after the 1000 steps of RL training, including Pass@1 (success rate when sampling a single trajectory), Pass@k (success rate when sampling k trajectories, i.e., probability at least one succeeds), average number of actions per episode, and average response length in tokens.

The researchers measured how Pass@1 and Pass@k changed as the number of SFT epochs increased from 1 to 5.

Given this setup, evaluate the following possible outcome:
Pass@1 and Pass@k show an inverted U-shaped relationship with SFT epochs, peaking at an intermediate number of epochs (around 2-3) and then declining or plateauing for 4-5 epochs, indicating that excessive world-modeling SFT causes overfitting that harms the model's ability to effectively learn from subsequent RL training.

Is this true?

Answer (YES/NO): NO